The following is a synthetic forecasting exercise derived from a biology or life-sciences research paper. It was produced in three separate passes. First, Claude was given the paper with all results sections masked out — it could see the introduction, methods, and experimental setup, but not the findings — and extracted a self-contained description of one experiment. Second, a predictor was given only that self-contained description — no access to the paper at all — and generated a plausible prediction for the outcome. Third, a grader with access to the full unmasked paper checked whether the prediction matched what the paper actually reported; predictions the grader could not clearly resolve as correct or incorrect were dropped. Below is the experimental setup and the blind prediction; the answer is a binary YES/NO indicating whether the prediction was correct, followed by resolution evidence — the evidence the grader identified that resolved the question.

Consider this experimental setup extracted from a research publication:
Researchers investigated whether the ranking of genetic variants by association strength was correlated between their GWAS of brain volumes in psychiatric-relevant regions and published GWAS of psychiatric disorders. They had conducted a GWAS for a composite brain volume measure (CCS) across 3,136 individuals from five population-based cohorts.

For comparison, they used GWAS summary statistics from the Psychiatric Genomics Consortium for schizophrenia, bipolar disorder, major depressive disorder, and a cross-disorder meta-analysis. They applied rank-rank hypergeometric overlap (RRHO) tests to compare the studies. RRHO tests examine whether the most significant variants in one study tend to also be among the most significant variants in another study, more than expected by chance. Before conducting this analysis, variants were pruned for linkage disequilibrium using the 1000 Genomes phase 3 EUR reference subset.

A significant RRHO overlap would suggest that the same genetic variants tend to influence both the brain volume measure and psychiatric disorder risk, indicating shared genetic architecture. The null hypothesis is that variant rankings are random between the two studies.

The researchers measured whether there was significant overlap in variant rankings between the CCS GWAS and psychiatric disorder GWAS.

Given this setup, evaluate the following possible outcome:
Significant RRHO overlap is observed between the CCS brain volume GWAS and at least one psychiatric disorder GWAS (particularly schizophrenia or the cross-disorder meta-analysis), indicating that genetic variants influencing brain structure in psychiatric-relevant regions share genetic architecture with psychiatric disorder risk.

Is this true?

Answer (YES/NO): NO